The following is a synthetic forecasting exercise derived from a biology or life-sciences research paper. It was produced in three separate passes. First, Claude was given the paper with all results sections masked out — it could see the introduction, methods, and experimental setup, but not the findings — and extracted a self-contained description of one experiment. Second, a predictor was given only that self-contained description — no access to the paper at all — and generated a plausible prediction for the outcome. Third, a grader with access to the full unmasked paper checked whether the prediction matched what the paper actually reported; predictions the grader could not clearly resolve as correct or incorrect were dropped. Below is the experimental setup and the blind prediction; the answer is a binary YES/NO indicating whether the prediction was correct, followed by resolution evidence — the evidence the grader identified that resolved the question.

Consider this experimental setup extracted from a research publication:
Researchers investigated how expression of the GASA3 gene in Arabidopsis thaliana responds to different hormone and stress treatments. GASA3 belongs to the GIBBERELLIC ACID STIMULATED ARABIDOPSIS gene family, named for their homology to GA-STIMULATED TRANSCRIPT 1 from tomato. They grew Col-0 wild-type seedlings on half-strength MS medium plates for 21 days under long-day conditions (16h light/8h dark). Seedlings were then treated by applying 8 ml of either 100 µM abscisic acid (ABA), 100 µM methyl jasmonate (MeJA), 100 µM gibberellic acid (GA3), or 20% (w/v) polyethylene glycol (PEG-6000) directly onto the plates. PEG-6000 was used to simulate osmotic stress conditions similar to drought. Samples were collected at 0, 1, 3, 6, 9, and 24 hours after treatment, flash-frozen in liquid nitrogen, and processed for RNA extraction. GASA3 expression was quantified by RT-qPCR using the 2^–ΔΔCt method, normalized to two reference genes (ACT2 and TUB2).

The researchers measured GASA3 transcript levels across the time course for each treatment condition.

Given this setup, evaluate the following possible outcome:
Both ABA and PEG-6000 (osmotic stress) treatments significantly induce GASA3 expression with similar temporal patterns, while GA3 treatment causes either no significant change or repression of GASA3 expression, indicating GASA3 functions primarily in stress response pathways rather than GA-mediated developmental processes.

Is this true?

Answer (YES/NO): YES